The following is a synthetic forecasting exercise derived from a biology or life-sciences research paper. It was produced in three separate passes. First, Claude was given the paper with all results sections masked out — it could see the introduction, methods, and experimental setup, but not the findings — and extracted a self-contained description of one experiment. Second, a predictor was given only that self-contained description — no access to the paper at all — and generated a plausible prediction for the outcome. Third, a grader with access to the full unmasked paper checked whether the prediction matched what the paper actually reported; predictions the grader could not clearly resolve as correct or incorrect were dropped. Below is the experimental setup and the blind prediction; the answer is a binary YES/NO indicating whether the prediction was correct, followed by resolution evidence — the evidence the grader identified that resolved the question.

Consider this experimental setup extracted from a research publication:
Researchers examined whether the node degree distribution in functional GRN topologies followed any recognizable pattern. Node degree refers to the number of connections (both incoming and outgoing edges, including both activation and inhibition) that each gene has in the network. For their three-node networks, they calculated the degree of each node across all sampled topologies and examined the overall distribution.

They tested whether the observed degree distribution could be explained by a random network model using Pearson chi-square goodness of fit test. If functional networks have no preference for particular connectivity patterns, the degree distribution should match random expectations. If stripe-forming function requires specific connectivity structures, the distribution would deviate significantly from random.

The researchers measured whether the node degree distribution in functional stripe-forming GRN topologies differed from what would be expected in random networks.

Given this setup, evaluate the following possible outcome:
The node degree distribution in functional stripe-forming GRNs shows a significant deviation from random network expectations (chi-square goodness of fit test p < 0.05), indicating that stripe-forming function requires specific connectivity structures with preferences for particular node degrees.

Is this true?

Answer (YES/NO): NO